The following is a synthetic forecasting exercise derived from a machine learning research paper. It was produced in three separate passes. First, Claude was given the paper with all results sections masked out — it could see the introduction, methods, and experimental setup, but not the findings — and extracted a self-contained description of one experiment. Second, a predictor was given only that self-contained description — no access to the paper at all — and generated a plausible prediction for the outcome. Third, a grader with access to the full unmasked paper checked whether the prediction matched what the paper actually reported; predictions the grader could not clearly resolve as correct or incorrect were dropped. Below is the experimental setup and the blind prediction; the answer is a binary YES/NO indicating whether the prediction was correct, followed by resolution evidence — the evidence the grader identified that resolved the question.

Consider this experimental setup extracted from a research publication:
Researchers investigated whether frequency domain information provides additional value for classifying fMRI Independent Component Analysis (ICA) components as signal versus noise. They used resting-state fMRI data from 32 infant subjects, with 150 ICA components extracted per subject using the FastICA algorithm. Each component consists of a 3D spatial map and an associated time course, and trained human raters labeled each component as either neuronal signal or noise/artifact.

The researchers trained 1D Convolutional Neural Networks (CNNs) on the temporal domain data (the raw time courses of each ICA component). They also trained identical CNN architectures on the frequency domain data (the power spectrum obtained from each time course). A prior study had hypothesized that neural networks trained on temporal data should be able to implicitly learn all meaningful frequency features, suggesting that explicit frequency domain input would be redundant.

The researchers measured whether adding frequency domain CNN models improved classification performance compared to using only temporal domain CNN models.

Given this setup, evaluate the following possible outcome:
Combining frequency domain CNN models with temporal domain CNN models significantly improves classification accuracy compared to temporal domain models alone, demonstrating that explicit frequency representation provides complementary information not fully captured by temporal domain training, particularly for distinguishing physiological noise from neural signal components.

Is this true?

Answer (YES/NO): YES